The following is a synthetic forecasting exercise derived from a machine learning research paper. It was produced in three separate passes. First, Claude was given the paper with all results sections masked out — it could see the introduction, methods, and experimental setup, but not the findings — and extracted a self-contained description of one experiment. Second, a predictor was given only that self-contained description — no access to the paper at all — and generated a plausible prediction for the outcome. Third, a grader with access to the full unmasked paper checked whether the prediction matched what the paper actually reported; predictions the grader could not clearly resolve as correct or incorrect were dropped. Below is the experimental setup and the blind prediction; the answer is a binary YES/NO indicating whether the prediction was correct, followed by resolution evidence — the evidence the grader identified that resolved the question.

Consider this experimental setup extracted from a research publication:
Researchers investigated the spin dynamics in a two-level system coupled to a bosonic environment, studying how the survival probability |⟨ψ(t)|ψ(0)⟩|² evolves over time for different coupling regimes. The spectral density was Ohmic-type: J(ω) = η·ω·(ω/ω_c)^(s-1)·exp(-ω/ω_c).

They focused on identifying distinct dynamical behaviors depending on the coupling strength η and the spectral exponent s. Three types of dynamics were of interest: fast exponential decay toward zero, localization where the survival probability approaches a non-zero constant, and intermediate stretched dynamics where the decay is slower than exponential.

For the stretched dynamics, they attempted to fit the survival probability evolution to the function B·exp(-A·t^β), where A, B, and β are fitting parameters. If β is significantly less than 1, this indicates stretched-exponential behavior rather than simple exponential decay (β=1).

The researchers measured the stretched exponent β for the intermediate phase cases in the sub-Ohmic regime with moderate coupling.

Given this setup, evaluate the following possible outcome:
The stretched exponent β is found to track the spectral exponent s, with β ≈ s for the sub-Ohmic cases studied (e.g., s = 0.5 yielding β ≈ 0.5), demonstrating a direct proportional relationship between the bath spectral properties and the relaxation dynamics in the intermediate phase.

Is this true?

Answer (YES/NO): NO